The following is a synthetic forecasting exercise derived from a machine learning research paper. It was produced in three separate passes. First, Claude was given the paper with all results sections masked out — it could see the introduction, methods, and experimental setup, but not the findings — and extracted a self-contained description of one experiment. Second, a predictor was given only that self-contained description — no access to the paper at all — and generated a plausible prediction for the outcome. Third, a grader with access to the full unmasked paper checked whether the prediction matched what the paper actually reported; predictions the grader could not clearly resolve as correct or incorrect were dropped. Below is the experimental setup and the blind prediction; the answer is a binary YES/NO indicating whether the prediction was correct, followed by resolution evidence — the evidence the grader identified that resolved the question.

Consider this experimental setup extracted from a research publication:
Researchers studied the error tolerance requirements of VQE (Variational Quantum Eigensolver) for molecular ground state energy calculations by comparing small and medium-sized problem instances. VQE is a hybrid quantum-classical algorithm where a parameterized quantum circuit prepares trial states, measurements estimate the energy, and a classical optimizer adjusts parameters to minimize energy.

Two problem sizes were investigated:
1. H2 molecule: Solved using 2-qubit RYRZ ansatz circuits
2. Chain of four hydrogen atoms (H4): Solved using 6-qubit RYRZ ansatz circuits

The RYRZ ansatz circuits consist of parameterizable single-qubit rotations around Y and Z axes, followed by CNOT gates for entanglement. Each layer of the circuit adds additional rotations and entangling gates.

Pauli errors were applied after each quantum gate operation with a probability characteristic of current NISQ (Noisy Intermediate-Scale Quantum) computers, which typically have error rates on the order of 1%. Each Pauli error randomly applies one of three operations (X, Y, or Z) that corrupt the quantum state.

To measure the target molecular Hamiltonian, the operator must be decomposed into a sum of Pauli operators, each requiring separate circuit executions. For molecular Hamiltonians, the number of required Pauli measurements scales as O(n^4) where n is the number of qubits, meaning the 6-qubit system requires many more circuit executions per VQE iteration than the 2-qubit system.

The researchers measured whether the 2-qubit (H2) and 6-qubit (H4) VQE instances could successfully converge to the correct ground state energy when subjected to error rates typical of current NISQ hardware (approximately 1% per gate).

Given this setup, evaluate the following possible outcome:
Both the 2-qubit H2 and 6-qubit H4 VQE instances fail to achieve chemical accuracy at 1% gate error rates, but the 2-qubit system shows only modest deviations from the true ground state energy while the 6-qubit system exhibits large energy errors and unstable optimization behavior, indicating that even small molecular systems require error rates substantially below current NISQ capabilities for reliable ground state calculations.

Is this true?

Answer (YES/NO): NO